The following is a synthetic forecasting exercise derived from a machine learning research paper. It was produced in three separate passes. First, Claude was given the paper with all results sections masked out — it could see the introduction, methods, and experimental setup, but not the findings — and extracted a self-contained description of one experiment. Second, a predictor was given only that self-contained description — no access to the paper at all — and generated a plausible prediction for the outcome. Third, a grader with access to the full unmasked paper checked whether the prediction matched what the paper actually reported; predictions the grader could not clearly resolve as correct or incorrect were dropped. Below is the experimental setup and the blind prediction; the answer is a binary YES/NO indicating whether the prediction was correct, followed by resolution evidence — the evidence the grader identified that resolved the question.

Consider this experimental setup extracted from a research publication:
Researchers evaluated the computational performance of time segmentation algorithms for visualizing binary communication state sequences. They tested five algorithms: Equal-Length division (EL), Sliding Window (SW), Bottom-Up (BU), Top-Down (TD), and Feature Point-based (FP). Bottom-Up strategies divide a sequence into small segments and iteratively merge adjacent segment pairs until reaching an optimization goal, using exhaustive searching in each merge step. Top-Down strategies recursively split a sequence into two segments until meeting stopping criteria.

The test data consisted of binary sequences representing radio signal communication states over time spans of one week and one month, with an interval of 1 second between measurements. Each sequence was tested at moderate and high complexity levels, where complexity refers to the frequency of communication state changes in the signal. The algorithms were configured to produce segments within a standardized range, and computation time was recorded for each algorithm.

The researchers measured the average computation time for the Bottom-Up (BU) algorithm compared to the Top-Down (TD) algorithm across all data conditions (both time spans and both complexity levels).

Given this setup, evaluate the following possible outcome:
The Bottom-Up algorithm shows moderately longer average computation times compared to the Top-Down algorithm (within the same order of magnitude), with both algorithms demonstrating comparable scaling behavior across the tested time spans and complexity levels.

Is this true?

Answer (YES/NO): NO